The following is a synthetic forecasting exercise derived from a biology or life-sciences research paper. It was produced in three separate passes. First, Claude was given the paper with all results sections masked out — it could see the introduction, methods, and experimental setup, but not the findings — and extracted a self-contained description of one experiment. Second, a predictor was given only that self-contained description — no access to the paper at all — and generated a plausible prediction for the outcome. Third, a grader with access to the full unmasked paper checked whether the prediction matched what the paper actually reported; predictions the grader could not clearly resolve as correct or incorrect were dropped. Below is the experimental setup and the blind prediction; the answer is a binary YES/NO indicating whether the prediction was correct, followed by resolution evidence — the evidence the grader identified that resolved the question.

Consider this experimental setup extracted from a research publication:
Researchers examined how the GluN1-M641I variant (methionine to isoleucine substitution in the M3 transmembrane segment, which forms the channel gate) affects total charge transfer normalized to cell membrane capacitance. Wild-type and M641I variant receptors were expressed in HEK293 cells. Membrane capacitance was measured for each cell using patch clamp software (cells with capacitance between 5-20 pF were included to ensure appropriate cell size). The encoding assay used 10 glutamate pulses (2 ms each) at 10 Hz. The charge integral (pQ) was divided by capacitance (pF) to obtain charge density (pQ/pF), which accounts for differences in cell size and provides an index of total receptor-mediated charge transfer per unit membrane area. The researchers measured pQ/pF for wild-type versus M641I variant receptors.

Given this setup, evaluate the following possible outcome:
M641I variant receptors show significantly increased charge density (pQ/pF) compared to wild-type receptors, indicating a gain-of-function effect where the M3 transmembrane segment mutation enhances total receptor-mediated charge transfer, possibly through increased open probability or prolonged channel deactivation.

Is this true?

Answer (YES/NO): NO